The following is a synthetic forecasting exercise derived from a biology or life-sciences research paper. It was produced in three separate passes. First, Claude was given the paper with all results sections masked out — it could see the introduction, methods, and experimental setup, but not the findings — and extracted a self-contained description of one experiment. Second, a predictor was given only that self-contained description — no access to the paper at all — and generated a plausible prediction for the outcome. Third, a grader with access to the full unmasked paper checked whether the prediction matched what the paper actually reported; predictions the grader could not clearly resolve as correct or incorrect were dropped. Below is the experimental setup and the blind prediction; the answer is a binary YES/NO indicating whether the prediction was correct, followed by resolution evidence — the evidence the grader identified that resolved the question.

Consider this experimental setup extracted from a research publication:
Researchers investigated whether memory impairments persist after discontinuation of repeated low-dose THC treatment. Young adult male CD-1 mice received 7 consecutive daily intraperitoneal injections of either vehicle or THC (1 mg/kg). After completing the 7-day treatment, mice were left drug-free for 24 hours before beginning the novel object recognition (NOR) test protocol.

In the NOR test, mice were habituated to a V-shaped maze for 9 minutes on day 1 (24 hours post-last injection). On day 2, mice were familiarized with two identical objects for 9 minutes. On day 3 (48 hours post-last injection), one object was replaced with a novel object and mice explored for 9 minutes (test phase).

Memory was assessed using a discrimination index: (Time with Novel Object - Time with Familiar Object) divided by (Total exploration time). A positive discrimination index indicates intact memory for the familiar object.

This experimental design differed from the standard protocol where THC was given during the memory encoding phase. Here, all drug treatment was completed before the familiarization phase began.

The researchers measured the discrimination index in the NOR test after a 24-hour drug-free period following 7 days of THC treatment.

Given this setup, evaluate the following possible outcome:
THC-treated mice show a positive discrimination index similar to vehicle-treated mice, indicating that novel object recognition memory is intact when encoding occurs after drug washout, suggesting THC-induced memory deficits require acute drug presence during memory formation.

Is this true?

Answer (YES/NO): NO